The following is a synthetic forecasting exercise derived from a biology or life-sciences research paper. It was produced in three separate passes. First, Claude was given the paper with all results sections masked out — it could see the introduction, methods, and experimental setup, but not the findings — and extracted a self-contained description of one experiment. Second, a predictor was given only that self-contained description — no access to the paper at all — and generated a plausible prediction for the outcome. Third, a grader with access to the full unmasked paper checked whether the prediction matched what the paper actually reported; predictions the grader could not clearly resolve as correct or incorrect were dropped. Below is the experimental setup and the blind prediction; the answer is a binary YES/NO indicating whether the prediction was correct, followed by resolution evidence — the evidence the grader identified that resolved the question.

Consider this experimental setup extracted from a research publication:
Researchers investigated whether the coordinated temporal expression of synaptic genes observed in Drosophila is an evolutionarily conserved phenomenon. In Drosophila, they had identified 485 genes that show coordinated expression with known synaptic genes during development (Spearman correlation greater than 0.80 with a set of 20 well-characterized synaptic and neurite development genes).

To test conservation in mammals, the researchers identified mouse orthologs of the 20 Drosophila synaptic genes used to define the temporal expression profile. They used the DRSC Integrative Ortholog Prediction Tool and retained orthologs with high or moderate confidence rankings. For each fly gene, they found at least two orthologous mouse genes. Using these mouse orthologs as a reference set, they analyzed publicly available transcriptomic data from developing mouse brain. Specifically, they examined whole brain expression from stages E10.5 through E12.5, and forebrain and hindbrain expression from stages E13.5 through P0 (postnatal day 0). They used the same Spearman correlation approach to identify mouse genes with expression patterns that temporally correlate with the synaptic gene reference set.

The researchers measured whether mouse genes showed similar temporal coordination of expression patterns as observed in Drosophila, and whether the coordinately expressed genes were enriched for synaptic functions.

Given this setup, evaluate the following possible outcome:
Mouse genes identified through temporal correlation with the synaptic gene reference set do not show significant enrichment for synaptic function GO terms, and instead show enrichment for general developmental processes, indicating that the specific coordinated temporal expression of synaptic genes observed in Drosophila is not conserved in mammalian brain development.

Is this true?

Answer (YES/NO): NO